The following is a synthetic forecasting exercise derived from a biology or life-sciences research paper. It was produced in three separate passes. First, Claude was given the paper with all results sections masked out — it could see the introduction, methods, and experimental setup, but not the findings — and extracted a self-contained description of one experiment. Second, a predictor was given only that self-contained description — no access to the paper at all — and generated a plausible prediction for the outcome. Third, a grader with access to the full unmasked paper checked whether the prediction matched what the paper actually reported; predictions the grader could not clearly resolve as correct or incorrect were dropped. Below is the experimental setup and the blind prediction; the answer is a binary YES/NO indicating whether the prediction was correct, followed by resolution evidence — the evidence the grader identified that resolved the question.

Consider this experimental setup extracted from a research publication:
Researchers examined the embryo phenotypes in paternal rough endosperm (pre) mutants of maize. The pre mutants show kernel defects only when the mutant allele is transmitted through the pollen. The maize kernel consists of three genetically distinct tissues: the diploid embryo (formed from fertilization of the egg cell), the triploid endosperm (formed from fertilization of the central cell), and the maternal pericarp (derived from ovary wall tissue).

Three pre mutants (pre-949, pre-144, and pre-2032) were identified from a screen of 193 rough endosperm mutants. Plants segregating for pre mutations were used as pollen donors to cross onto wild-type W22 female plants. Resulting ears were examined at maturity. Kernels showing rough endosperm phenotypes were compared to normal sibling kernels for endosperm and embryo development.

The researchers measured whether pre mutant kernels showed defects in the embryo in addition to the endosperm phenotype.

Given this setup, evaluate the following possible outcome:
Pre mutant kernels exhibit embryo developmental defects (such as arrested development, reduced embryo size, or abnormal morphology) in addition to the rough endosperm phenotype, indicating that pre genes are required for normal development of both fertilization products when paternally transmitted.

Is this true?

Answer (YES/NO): YES